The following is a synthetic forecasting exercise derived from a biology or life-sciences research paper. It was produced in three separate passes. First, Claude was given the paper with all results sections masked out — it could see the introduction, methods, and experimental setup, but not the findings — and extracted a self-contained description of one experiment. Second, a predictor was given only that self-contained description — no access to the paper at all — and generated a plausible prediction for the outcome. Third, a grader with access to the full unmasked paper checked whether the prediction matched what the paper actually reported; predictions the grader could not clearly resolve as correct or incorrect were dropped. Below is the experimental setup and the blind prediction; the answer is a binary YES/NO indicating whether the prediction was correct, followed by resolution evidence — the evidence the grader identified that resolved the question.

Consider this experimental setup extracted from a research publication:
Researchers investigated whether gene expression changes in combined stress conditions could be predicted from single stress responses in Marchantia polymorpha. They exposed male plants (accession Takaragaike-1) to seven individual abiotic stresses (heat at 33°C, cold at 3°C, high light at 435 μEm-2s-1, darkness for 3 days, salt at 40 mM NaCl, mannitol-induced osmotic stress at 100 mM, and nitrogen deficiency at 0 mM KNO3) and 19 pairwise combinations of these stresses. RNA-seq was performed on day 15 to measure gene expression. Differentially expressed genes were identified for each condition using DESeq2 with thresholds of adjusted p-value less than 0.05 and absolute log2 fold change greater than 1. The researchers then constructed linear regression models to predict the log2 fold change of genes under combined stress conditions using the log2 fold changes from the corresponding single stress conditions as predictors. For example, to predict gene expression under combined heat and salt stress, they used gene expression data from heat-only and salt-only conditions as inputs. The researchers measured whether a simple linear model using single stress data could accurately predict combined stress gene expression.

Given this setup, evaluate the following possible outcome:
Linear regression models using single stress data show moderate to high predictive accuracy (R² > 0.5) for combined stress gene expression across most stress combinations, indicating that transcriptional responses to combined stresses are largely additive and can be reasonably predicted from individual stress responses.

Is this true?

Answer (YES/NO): YES